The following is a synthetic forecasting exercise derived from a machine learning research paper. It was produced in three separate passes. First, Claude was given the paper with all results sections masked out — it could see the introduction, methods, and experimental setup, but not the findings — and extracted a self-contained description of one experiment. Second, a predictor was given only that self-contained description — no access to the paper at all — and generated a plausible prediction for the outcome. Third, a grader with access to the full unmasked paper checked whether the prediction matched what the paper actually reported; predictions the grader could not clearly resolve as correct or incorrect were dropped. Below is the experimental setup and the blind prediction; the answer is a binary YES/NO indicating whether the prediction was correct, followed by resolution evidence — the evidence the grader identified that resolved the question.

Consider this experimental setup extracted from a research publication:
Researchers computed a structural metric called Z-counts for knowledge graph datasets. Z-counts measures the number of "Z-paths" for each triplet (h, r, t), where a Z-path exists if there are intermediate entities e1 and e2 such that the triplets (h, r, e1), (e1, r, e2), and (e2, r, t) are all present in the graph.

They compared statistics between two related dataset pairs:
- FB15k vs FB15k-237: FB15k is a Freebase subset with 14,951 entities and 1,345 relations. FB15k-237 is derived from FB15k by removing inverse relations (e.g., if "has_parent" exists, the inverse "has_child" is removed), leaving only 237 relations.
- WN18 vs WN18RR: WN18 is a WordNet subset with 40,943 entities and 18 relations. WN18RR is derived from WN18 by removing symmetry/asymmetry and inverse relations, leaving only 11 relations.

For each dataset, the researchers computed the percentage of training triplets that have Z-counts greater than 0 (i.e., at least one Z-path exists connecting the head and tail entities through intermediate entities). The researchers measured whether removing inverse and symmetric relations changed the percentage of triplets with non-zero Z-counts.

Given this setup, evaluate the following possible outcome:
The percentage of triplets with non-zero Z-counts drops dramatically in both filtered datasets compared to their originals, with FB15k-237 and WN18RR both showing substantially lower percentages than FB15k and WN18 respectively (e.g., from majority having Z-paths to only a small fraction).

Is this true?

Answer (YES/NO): NO